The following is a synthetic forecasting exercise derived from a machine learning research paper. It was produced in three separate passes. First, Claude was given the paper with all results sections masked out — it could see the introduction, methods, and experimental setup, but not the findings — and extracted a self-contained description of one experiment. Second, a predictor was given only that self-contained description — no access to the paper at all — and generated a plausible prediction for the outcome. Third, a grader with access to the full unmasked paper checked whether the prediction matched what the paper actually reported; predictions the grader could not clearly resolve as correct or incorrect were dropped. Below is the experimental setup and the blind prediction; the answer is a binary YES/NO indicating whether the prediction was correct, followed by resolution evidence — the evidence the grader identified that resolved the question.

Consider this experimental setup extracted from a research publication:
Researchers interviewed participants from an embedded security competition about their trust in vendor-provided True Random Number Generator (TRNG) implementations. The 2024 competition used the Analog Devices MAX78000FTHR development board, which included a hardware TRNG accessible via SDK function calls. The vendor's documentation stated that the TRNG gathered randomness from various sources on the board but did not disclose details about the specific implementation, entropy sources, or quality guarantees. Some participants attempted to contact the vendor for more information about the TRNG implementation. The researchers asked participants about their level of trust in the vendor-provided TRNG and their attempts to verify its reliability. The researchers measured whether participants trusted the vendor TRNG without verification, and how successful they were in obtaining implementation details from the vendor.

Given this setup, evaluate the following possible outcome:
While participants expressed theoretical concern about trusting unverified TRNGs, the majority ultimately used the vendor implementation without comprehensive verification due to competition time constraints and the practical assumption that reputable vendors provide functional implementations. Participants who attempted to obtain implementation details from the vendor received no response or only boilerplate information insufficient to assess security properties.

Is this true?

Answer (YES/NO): YES